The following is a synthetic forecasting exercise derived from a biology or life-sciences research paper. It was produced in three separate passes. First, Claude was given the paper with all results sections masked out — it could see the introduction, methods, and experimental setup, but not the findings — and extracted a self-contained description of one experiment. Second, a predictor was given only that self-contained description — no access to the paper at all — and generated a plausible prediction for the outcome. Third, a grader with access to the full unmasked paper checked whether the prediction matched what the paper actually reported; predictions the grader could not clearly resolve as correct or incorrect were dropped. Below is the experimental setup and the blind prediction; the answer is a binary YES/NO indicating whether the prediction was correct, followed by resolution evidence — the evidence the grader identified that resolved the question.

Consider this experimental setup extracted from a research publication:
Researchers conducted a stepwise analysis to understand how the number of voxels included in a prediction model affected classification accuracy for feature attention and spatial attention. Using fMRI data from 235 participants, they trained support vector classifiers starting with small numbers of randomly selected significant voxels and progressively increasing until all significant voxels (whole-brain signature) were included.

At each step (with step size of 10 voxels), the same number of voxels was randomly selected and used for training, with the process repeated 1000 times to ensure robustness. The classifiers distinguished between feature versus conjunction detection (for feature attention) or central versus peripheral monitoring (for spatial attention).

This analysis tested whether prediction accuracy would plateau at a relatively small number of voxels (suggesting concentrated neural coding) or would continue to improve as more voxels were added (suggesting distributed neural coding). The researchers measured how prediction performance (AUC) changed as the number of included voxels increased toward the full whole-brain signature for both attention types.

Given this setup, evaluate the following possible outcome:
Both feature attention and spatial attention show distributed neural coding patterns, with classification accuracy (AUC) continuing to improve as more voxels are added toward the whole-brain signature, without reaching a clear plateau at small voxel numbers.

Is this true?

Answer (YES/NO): NO